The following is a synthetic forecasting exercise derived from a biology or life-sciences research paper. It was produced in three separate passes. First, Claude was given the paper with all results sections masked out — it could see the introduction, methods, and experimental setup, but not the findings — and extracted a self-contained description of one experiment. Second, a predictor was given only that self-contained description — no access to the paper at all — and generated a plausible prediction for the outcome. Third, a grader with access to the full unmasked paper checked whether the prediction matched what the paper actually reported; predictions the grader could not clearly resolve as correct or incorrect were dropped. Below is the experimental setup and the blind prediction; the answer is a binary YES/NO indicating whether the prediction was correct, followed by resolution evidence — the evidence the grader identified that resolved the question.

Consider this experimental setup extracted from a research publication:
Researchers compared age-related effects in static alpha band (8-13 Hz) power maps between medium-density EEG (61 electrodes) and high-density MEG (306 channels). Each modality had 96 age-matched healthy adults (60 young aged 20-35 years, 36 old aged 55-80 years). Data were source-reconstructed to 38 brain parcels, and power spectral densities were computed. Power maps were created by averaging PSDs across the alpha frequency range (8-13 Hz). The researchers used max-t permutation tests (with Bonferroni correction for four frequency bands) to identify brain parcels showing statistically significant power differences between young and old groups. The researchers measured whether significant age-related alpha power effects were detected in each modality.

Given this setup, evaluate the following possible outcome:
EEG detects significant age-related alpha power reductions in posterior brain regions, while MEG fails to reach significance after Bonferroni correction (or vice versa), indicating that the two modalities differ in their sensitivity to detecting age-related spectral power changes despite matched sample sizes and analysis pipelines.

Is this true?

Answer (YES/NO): YES